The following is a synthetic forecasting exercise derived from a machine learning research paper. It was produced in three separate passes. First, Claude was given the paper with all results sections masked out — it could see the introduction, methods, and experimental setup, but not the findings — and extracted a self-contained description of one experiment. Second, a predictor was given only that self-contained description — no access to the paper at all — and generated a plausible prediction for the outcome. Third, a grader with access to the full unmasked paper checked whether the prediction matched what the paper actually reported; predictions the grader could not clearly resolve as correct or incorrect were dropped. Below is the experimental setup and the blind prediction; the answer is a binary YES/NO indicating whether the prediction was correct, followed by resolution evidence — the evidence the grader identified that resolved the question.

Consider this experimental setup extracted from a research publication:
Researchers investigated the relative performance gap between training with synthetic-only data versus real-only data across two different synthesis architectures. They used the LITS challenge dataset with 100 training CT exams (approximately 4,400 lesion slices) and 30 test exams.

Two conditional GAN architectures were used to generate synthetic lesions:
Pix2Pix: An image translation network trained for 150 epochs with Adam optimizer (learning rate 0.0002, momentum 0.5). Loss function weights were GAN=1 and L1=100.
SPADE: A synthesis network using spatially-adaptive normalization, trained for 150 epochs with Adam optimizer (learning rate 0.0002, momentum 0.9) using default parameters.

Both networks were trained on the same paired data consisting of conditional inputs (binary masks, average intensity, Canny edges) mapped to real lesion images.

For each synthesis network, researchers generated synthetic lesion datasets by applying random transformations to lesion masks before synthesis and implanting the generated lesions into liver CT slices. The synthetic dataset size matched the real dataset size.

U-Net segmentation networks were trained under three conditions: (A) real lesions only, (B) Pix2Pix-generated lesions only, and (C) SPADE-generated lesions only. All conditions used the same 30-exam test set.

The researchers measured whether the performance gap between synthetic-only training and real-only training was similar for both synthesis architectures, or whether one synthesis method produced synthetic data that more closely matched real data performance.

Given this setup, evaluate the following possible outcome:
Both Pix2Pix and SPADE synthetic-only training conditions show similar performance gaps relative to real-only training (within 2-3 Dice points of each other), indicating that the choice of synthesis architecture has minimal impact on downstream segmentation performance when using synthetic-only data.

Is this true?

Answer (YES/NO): YES